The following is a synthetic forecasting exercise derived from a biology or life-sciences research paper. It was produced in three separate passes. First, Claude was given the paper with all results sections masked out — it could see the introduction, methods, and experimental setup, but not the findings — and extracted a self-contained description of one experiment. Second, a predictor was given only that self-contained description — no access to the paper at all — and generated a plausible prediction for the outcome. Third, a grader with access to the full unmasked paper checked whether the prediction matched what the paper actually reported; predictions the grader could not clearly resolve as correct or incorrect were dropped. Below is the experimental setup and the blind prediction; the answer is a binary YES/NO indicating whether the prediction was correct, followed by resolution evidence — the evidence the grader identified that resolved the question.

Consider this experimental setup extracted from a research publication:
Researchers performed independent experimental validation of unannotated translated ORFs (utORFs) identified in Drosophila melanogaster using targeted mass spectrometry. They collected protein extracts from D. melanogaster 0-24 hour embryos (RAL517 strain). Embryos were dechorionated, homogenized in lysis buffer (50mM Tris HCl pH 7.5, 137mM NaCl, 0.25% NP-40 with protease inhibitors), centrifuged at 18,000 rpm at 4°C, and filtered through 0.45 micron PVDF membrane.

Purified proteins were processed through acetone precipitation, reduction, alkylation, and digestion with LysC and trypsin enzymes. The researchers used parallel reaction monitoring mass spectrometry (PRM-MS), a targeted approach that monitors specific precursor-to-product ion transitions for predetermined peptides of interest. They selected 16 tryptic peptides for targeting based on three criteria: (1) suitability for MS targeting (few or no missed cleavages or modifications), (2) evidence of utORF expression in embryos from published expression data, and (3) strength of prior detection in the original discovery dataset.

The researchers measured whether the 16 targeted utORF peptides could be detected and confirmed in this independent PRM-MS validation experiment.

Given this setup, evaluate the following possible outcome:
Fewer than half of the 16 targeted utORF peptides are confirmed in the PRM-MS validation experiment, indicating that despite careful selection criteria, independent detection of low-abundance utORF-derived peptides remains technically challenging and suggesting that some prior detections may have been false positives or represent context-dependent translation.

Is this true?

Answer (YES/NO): YES